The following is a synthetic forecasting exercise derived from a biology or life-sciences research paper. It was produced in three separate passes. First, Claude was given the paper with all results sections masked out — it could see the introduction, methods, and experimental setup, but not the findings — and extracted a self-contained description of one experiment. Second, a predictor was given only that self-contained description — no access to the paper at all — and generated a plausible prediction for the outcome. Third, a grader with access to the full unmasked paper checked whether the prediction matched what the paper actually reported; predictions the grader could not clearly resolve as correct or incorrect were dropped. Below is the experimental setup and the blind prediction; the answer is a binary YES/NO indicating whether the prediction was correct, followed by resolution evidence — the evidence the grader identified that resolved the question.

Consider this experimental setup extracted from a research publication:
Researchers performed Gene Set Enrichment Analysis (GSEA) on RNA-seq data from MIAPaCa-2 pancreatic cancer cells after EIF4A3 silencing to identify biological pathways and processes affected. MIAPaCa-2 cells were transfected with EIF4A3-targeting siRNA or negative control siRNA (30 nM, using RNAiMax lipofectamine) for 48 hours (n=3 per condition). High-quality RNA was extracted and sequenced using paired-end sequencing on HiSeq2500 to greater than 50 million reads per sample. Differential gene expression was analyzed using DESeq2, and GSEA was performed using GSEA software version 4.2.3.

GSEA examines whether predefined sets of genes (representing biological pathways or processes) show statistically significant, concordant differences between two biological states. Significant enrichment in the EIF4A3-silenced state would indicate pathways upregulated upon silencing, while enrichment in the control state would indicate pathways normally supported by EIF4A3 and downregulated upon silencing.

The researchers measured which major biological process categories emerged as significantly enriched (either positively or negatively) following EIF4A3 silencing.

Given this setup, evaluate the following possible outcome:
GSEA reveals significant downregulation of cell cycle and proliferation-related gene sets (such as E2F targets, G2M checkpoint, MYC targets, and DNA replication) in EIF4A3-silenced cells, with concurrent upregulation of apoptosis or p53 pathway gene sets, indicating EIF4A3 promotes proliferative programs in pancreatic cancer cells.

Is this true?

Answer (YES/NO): NO